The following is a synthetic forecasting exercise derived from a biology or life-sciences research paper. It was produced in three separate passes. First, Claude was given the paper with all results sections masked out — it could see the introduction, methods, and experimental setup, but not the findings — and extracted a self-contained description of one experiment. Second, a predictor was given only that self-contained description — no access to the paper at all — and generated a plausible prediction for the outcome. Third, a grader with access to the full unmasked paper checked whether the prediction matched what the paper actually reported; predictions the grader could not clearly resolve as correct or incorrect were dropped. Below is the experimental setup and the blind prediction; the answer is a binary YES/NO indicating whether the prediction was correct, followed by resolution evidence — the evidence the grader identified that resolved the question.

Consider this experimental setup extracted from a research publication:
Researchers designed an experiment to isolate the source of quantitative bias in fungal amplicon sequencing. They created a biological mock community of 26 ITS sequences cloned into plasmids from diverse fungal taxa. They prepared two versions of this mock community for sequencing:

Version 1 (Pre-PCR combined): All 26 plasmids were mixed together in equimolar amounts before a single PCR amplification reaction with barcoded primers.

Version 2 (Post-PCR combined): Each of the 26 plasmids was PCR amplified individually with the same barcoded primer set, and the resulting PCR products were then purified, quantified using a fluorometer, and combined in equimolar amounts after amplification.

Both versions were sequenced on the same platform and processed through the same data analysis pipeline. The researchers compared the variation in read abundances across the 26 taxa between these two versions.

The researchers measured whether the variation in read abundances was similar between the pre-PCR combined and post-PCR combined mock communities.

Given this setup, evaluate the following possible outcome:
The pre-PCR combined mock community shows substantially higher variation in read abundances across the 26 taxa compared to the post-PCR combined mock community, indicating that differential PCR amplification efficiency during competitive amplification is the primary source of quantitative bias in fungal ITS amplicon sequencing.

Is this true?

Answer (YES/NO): YES